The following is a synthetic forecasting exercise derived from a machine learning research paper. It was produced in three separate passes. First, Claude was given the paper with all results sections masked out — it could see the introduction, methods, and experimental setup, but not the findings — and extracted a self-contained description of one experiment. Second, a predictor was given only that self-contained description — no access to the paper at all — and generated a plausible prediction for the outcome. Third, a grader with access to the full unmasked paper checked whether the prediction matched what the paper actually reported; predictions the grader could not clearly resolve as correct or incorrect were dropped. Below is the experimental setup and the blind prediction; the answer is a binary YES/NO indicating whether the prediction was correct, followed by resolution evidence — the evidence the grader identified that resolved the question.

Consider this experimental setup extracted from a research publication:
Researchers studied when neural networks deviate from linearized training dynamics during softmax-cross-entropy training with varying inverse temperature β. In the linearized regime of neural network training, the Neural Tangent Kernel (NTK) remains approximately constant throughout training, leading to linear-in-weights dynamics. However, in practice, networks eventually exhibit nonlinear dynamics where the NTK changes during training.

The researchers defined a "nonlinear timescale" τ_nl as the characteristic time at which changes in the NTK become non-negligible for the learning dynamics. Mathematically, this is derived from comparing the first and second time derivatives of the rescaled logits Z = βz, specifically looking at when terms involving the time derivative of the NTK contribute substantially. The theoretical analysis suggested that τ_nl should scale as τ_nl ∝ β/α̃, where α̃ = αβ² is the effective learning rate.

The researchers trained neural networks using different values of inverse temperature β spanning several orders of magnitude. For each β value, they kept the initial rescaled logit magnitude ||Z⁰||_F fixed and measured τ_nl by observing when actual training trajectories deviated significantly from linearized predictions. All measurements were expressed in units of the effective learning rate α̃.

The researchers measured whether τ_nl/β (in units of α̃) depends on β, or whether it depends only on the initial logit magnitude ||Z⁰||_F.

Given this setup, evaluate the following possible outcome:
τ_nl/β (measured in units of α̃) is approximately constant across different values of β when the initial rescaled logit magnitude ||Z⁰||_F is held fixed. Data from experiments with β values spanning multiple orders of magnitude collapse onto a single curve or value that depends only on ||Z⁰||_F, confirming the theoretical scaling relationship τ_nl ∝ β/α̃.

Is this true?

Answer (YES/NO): YES